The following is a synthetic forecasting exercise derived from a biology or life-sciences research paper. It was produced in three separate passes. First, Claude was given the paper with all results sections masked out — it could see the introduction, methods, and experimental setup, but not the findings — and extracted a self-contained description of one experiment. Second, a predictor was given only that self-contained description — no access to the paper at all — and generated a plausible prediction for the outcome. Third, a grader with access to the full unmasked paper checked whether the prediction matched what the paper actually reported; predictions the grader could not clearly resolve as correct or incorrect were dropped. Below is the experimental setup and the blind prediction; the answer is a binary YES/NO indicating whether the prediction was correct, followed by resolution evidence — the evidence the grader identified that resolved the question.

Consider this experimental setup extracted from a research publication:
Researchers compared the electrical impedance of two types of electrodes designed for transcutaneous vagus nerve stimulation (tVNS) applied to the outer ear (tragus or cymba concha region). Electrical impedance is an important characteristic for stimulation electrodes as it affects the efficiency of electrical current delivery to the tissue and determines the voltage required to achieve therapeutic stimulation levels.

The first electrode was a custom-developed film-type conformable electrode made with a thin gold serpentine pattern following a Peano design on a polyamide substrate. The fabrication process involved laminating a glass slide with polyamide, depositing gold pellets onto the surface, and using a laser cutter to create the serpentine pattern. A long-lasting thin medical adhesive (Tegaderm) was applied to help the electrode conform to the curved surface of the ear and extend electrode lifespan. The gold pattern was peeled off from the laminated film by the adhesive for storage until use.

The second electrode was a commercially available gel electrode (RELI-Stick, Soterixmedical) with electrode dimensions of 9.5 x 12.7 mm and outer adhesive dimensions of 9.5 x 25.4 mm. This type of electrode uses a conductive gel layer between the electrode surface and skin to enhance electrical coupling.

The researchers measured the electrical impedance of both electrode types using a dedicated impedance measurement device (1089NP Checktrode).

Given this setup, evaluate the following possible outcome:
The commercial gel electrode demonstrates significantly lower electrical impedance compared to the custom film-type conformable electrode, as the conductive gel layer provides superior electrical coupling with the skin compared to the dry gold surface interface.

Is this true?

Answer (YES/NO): YES